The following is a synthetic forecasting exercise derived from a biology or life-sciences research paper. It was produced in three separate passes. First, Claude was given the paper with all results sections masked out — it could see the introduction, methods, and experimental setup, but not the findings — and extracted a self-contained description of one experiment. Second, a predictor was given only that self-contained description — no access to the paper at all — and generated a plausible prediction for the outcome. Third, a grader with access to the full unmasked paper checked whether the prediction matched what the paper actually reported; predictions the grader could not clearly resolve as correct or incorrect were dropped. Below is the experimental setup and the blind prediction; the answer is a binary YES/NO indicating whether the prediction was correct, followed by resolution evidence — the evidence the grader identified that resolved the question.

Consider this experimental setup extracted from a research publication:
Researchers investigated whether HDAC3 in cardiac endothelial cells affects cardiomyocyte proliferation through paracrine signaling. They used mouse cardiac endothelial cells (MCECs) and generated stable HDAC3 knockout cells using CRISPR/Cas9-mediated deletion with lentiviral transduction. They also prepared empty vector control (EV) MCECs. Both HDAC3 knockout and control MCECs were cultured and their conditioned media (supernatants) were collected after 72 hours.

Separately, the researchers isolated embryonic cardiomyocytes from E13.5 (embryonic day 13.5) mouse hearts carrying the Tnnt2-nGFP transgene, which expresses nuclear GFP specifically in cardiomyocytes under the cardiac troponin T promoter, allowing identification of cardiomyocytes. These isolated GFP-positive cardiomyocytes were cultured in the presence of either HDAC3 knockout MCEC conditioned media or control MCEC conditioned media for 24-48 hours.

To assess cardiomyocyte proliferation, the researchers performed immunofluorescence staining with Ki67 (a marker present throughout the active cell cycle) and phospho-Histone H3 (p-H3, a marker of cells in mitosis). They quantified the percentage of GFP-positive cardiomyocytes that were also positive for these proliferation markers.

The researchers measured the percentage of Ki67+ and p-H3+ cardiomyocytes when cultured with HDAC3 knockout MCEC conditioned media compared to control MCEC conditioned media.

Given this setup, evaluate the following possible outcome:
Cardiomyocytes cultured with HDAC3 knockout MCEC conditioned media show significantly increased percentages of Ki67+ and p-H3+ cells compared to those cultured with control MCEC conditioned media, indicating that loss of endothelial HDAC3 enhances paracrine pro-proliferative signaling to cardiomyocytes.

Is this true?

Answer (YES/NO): NO